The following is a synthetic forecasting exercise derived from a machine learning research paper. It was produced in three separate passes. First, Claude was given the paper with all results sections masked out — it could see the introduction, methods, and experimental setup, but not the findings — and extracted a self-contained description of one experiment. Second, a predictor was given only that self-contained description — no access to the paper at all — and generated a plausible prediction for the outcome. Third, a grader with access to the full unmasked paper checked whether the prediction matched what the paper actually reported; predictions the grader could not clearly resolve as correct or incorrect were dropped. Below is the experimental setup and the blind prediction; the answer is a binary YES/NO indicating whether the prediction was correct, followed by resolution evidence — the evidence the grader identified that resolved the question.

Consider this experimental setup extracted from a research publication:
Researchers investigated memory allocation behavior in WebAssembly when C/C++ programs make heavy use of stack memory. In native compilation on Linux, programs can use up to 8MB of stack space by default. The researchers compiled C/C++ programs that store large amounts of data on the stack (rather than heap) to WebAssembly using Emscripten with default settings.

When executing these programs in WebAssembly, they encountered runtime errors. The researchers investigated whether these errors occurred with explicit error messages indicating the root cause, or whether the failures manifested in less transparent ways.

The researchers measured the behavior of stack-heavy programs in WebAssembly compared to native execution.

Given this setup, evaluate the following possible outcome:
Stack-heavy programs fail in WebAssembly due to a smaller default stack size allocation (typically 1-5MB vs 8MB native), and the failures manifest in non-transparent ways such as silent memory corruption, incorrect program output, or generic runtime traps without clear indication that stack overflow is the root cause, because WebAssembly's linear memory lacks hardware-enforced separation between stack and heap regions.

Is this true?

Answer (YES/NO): NO